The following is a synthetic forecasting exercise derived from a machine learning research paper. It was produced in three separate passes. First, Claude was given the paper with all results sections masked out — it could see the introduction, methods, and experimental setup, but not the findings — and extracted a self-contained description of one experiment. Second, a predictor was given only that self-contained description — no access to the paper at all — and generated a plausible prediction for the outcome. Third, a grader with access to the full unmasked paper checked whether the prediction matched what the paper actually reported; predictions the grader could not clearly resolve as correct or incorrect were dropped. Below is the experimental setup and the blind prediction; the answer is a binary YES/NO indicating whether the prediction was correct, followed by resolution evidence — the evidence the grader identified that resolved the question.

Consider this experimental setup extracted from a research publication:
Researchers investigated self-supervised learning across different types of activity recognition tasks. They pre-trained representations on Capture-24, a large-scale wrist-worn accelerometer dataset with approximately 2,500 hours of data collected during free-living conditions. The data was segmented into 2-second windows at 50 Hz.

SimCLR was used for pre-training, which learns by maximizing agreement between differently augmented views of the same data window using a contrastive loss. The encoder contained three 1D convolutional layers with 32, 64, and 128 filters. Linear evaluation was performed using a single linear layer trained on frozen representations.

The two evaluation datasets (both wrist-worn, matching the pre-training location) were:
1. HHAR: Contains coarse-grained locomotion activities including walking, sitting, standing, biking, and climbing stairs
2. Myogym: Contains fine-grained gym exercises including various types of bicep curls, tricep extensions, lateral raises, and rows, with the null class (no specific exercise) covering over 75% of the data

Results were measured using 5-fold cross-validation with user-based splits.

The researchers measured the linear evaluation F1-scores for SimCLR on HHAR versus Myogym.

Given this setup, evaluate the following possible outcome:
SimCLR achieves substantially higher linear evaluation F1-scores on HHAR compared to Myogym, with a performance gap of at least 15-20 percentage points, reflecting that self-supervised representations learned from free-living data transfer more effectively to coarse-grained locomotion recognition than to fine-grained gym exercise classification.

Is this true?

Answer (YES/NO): YES